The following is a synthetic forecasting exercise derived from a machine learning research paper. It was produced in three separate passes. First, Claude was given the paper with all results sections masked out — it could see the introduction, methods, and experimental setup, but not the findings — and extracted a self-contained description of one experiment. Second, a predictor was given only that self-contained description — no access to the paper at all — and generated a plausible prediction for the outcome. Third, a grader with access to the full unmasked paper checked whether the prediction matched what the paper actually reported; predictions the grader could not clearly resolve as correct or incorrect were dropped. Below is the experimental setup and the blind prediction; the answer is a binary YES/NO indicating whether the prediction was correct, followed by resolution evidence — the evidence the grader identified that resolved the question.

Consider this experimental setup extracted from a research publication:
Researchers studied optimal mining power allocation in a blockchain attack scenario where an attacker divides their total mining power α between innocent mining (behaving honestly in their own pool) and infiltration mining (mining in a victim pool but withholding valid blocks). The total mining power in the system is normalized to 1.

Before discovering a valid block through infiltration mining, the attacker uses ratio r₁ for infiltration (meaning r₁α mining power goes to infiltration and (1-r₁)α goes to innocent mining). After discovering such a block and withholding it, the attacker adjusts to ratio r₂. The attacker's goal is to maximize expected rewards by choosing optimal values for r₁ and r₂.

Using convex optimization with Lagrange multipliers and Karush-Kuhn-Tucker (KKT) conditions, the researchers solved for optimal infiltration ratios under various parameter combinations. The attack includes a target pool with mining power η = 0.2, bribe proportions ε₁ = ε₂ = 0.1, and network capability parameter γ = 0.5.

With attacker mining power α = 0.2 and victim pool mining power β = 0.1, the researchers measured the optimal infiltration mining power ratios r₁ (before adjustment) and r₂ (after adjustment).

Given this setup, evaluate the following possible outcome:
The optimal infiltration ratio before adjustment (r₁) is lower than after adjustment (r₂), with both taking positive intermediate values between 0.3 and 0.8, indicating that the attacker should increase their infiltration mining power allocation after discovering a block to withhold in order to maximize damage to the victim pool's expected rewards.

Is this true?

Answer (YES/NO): NO